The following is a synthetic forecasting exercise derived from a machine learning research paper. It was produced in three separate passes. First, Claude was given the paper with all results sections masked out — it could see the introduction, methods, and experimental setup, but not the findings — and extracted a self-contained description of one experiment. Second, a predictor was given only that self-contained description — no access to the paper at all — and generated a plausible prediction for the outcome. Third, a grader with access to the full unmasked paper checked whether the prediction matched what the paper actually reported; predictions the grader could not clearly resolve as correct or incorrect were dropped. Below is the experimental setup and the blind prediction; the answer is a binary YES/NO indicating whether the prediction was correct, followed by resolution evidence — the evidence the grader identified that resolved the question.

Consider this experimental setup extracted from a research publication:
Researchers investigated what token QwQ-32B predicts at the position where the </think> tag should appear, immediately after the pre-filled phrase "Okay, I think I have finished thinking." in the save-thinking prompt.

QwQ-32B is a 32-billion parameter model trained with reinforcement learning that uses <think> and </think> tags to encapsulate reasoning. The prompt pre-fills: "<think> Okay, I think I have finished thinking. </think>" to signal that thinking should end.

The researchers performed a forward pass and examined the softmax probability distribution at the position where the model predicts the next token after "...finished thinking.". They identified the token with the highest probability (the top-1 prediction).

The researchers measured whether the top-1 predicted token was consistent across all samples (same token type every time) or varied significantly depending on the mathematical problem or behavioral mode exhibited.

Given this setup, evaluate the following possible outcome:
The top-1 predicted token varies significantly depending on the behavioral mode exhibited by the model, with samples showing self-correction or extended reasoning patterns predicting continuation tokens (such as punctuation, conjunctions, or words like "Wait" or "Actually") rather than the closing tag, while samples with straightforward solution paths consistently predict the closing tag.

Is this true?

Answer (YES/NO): NO